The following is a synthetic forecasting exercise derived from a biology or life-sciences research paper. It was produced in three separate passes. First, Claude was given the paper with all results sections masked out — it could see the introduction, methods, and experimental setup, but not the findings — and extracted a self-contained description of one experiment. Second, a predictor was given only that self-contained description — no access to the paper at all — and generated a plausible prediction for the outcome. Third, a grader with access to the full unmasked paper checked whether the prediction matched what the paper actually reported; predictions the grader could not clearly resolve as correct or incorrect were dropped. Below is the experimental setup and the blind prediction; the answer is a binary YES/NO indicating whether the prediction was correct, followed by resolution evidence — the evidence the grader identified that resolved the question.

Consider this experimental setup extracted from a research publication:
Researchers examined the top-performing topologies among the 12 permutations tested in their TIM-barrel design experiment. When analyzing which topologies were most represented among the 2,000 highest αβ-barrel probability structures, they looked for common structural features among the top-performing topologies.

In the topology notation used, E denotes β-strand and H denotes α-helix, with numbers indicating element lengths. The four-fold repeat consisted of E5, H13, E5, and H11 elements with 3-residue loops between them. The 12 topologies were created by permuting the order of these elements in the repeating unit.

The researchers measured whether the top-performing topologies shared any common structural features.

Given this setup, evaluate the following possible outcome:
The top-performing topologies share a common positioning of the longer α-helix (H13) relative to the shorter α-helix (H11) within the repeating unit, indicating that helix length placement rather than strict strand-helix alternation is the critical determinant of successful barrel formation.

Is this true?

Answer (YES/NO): NO